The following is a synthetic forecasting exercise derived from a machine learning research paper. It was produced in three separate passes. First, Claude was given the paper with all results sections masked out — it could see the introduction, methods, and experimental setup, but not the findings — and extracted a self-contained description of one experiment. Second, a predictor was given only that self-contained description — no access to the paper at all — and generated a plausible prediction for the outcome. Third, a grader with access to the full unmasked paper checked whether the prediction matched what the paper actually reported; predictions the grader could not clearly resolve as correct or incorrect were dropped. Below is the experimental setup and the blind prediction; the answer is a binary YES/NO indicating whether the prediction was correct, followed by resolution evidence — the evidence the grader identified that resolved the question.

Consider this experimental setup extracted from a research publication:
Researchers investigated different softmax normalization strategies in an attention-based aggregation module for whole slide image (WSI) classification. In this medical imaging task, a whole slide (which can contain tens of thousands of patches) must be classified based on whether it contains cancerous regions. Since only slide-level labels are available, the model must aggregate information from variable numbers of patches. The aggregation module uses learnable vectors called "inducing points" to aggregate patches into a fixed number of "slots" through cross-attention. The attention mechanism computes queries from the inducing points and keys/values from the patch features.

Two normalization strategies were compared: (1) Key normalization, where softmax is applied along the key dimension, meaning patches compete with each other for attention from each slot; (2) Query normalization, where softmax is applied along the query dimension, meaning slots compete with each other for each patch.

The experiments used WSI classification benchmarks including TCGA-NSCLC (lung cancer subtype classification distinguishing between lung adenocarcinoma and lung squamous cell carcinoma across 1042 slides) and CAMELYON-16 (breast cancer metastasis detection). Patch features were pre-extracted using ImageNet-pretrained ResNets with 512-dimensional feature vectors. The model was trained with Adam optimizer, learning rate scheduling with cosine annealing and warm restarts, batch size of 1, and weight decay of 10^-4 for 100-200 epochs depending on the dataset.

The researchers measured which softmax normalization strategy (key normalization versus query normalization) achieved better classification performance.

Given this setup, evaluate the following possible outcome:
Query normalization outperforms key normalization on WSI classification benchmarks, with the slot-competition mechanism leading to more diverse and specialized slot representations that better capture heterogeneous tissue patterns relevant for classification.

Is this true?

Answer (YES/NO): NO